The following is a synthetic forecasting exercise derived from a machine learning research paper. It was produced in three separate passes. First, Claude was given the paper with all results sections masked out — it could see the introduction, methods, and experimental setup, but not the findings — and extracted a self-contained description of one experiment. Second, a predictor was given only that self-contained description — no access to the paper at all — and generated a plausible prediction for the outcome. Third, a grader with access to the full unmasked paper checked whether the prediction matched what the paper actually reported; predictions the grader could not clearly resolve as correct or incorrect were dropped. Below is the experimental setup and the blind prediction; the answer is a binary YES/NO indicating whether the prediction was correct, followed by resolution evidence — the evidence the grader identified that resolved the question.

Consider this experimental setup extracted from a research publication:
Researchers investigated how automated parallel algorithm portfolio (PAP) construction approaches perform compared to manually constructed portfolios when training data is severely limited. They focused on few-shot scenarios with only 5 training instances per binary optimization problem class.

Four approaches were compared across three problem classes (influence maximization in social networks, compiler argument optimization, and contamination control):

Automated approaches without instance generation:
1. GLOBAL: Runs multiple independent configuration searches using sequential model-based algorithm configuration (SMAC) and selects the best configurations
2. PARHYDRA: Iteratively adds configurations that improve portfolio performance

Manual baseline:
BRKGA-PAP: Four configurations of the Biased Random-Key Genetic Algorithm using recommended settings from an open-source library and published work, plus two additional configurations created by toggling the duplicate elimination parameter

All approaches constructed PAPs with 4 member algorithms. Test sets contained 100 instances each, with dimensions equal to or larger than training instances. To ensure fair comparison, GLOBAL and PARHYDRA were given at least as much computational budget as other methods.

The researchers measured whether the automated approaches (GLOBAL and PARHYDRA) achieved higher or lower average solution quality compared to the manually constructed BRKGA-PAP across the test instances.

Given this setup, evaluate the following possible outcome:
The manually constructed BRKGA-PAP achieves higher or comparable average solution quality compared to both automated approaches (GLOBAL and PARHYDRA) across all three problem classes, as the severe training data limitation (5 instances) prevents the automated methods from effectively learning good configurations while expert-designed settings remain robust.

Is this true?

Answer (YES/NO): NO